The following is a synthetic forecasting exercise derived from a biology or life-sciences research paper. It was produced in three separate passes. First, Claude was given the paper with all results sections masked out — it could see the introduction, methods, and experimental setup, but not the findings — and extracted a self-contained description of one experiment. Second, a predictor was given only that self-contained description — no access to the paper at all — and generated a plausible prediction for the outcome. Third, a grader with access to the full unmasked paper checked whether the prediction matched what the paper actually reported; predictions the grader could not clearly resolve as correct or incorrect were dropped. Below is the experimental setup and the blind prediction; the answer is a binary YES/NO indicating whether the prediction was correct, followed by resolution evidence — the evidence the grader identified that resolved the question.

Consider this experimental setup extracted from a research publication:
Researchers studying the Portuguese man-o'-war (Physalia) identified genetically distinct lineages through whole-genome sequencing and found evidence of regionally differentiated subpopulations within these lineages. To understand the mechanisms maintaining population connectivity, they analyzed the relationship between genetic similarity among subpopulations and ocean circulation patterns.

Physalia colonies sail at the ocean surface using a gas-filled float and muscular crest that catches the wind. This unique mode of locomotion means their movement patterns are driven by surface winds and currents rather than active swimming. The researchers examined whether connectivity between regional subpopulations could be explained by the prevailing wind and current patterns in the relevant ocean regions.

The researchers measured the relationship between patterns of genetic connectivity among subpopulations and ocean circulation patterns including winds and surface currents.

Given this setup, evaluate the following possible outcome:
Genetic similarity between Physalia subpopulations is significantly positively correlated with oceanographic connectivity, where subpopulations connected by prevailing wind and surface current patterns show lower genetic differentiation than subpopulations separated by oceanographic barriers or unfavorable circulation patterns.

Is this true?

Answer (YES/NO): NO